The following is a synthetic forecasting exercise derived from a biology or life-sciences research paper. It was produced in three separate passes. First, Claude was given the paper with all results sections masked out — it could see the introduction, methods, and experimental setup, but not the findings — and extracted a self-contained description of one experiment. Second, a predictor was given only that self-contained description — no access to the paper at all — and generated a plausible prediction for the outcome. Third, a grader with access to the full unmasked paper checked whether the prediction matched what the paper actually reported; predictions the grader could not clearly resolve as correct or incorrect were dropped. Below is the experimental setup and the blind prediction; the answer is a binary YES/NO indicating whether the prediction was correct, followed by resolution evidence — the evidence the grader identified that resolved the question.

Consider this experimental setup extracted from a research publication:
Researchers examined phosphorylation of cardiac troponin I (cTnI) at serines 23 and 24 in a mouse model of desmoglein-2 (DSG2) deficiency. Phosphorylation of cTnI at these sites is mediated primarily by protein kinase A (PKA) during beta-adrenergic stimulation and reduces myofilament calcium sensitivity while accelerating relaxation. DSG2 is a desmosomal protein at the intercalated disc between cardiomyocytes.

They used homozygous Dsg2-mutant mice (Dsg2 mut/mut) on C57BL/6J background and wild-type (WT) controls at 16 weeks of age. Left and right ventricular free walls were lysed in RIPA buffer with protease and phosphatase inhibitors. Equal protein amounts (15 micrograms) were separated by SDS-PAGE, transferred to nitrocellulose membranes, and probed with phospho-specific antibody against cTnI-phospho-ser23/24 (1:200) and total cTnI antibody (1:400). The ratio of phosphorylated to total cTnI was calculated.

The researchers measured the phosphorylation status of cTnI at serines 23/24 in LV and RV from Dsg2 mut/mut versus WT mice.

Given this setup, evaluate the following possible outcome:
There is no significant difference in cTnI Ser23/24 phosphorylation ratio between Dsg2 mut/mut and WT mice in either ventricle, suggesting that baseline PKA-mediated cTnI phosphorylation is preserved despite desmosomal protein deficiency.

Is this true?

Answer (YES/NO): YES